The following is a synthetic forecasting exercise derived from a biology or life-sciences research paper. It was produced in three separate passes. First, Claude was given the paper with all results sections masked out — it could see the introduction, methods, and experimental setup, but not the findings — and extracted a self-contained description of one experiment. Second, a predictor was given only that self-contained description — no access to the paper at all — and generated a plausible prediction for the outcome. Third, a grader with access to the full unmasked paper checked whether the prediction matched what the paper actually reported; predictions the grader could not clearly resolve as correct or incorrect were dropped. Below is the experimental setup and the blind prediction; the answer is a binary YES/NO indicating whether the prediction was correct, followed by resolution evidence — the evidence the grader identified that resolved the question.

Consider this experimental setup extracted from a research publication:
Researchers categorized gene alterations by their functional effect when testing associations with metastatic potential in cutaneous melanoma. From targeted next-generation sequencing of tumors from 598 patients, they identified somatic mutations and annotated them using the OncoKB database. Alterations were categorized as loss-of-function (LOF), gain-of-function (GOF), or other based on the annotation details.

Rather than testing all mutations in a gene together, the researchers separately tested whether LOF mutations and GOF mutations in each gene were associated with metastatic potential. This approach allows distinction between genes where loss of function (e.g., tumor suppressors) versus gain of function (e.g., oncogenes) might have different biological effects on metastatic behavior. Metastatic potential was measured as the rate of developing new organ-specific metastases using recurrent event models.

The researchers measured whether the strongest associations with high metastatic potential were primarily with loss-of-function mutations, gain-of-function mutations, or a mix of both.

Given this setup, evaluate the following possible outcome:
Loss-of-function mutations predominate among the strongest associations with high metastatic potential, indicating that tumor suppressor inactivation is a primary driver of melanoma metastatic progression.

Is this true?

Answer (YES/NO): YES